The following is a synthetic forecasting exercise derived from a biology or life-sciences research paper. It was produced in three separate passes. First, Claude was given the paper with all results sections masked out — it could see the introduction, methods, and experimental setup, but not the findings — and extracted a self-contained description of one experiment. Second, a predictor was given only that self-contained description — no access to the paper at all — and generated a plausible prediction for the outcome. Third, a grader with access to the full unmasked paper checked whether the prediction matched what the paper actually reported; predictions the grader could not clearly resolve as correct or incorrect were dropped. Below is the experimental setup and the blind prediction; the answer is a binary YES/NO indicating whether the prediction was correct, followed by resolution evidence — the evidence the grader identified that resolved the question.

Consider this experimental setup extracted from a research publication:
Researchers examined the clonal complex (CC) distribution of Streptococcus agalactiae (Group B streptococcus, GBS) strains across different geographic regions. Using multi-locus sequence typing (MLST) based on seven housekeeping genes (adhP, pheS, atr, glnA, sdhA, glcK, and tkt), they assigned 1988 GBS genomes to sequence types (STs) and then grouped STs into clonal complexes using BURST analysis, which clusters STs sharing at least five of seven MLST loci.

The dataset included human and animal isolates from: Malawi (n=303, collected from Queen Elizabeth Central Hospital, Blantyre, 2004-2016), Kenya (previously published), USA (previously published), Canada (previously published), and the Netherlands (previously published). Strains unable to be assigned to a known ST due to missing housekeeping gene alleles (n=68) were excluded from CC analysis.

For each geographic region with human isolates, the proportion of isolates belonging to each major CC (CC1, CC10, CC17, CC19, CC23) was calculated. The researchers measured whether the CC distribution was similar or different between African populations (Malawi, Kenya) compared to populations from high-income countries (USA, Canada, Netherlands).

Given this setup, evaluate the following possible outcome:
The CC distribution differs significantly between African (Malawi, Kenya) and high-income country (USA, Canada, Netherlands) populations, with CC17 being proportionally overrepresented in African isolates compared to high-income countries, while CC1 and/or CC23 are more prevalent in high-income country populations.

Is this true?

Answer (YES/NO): NO